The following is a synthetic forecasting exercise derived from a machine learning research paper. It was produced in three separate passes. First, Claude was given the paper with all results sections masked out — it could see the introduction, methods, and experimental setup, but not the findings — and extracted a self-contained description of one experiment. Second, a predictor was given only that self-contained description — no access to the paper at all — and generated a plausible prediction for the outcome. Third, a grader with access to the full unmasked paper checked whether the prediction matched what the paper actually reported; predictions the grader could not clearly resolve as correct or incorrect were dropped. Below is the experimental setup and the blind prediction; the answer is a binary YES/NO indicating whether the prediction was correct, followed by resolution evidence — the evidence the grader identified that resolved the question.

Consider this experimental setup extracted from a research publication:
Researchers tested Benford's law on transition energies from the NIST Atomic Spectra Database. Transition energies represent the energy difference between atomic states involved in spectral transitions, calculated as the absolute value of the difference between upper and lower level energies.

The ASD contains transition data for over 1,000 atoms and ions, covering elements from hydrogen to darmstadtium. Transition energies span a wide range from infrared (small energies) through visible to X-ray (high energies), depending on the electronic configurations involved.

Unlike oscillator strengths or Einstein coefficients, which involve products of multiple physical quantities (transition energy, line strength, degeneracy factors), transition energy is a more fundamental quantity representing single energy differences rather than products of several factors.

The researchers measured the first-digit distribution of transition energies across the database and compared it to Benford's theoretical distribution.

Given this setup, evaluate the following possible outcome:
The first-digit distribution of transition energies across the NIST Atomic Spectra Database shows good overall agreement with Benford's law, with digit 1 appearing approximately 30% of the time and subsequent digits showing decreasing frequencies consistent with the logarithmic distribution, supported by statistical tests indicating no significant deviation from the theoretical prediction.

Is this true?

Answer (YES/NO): NO